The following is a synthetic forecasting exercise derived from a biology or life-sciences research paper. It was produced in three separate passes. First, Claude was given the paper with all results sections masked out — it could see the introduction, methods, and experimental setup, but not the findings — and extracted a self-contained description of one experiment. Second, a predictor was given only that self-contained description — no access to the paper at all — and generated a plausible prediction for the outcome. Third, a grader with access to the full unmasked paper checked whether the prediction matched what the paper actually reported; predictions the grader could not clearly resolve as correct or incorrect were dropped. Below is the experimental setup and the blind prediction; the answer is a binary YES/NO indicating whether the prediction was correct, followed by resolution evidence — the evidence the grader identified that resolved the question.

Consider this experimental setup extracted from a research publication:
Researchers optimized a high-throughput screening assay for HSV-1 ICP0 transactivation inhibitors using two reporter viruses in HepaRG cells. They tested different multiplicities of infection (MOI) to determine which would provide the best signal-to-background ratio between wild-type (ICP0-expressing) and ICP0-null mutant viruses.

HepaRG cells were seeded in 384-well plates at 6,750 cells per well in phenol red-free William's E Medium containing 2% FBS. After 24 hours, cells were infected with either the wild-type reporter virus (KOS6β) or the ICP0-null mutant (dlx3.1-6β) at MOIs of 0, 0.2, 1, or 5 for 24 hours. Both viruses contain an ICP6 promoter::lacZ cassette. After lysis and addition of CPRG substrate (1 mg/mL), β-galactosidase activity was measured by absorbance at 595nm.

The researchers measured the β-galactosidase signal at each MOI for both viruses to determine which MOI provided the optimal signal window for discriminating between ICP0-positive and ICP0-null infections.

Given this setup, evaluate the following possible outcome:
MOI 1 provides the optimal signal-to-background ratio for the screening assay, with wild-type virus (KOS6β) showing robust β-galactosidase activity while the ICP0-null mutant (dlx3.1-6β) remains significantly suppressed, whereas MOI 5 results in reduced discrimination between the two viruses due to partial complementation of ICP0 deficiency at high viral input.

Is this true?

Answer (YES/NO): NO